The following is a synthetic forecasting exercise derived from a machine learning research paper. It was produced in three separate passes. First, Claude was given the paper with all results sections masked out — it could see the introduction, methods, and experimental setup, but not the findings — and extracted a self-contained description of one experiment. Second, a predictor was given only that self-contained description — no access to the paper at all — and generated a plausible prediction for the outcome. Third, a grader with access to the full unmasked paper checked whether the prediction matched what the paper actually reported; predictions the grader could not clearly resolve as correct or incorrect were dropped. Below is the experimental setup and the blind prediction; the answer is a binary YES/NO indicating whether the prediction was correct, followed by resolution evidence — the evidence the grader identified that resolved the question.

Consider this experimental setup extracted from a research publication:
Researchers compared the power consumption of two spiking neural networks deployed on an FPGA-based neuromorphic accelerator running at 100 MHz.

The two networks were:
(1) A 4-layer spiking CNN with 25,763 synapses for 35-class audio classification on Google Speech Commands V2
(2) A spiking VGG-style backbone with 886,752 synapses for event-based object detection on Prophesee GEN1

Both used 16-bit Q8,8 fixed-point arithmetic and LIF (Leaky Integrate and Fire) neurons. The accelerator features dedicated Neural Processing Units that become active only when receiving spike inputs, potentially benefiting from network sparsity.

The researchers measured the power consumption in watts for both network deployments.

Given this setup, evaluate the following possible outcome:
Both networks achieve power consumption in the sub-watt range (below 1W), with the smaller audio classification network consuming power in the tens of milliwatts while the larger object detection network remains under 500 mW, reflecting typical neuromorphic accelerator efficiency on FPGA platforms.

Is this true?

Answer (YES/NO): NO